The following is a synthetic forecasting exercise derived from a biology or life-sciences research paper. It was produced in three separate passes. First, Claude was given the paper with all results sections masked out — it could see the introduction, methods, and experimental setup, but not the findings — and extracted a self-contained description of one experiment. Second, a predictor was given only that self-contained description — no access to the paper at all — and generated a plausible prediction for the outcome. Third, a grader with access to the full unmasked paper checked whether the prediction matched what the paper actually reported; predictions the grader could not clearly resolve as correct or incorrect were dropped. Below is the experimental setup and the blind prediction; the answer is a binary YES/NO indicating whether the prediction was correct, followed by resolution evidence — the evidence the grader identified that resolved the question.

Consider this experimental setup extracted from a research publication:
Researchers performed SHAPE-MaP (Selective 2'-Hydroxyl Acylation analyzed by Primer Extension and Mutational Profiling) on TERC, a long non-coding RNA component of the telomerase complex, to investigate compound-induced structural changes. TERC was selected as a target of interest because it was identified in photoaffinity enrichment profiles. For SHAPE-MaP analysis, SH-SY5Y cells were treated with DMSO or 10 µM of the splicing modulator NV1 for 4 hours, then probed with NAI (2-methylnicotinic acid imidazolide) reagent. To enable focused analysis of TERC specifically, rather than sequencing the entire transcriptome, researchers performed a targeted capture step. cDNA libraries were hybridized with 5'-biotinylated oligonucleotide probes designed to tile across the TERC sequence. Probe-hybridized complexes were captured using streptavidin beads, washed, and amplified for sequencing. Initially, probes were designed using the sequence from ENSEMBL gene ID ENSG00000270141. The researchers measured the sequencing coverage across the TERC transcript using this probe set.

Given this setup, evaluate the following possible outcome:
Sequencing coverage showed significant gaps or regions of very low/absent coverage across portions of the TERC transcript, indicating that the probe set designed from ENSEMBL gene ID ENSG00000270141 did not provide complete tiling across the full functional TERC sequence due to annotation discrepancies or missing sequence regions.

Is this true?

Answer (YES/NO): YES